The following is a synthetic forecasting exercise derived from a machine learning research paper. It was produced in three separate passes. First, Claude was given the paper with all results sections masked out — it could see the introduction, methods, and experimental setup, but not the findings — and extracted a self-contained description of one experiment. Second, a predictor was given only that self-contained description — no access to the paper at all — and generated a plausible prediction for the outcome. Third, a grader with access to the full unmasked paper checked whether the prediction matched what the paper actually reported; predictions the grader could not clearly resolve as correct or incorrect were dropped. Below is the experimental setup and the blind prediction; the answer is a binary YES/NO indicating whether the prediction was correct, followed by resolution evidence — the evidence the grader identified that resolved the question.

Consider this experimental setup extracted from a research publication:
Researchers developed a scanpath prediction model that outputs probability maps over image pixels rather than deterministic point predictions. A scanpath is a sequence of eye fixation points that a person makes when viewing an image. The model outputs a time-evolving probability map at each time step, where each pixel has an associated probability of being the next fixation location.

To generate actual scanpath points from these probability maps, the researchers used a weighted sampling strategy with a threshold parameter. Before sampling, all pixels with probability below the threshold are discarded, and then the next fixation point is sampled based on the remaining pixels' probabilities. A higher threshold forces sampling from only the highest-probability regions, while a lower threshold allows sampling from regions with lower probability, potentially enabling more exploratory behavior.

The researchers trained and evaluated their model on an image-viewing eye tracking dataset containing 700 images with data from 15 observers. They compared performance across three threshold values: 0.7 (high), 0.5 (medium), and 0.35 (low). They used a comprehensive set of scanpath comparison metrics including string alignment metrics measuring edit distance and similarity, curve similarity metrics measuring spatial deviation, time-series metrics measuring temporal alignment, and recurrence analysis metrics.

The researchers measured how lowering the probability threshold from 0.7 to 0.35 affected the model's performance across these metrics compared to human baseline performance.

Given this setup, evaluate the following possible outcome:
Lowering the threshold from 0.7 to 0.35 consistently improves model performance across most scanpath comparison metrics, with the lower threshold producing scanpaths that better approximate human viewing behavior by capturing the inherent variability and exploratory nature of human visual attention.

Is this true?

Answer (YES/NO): NO